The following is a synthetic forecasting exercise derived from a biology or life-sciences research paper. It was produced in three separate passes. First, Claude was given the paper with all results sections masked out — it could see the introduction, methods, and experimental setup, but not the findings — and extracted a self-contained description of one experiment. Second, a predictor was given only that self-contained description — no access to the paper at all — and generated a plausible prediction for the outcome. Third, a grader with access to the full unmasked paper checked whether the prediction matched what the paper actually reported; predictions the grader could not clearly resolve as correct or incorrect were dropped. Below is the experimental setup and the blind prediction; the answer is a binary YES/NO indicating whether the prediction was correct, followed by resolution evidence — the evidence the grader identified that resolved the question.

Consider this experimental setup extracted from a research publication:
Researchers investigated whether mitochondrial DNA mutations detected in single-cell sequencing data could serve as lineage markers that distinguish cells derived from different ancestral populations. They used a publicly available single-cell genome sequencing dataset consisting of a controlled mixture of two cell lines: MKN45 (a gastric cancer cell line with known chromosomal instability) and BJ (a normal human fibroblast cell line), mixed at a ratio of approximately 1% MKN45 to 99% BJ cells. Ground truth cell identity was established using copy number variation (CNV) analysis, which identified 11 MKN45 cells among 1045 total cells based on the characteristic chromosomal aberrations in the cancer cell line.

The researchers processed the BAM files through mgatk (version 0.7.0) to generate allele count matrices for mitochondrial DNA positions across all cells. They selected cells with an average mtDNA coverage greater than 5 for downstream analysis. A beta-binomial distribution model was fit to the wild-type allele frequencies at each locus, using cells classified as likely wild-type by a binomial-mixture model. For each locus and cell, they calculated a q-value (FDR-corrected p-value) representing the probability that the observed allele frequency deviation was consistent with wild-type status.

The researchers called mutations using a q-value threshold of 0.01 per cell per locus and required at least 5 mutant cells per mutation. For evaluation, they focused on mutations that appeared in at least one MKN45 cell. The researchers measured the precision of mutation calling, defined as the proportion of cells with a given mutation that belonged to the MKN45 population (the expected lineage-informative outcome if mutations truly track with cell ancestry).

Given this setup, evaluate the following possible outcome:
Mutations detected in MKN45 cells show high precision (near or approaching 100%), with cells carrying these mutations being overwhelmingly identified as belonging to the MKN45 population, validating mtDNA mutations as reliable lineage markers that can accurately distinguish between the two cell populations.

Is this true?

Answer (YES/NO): YES